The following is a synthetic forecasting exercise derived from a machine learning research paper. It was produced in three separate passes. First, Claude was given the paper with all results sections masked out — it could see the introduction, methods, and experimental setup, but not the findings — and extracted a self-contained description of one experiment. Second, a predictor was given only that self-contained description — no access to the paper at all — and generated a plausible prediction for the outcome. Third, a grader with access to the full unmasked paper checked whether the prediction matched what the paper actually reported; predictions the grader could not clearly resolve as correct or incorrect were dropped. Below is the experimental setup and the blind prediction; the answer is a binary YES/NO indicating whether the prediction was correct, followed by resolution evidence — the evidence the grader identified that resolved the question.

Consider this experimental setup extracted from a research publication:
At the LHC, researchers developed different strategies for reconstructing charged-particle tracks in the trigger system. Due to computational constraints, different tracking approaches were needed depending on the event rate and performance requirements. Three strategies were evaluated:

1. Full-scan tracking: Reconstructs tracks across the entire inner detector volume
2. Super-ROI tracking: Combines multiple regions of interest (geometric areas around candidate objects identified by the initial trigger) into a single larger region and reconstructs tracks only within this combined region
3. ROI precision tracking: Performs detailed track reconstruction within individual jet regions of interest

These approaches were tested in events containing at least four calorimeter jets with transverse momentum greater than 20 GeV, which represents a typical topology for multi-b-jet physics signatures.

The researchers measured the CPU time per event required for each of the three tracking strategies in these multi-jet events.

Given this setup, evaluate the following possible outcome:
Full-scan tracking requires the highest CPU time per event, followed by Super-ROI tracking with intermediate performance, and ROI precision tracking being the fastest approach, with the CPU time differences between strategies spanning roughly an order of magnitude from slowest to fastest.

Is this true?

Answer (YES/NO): NO